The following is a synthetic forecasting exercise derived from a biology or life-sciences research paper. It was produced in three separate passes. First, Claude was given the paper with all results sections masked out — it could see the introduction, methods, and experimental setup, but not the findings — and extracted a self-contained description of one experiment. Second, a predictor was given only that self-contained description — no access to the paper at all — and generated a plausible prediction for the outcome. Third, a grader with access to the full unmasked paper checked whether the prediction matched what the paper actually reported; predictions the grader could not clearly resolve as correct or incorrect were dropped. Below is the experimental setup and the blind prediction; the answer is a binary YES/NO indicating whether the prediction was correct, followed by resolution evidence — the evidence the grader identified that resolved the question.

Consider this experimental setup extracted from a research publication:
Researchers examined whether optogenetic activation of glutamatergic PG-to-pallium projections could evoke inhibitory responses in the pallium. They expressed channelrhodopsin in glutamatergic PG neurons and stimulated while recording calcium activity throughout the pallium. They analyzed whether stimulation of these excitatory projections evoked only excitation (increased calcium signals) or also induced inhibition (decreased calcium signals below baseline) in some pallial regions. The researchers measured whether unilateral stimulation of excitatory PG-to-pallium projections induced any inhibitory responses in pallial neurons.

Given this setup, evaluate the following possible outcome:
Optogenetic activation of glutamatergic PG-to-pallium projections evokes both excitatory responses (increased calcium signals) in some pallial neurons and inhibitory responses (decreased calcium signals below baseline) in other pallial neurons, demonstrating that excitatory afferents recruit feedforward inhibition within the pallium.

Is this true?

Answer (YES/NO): YES